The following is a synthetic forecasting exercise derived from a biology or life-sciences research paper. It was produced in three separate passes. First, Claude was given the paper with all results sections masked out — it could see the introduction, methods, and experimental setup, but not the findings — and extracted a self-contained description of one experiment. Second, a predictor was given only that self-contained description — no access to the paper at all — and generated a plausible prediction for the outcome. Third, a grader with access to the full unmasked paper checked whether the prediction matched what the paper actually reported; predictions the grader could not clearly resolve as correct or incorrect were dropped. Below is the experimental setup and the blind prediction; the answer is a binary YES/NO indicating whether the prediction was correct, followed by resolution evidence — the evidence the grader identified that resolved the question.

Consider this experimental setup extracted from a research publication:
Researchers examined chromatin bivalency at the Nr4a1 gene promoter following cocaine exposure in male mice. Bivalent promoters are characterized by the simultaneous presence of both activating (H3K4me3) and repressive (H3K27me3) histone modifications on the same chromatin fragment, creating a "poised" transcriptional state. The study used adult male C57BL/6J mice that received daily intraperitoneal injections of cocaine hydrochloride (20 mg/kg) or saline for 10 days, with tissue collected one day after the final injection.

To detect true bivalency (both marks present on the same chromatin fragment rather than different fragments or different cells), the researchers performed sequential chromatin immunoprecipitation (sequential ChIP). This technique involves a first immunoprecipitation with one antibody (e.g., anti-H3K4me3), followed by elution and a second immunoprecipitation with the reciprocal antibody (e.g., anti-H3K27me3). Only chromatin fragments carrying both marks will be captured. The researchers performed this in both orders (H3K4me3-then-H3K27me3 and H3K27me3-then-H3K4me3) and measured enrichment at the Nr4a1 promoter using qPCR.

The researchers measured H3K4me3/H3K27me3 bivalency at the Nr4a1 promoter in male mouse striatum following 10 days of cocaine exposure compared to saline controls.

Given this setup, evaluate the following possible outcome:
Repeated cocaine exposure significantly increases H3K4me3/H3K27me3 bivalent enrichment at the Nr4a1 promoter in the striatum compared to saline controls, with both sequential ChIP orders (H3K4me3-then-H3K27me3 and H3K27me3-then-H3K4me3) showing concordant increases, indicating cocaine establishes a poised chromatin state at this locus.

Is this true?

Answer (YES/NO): YES